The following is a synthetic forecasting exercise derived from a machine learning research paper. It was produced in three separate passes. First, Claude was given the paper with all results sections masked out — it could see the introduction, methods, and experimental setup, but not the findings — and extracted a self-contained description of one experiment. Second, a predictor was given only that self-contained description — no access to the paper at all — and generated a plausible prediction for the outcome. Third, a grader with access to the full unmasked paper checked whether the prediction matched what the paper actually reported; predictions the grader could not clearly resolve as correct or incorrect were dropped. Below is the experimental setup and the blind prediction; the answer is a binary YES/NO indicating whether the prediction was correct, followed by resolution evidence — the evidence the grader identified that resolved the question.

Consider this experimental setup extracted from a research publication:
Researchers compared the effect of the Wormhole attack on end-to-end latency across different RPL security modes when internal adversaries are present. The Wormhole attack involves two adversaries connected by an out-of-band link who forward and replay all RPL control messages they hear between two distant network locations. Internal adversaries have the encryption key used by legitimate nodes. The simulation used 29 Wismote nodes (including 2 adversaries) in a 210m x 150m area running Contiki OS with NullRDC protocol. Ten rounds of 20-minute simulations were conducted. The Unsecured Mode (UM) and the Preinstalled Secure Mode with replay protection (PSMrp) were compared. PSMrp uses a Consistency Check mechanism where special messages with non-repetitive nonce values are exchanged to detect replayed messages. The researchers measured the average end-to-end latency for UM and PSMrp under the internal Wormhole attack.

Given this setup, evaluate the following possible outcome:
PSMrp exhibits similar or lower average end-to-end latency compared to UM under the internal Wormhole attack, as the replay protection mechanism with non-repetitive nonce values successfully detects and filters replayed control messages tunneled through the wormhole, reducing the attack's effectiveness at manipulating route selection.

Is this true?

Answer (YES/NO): NO